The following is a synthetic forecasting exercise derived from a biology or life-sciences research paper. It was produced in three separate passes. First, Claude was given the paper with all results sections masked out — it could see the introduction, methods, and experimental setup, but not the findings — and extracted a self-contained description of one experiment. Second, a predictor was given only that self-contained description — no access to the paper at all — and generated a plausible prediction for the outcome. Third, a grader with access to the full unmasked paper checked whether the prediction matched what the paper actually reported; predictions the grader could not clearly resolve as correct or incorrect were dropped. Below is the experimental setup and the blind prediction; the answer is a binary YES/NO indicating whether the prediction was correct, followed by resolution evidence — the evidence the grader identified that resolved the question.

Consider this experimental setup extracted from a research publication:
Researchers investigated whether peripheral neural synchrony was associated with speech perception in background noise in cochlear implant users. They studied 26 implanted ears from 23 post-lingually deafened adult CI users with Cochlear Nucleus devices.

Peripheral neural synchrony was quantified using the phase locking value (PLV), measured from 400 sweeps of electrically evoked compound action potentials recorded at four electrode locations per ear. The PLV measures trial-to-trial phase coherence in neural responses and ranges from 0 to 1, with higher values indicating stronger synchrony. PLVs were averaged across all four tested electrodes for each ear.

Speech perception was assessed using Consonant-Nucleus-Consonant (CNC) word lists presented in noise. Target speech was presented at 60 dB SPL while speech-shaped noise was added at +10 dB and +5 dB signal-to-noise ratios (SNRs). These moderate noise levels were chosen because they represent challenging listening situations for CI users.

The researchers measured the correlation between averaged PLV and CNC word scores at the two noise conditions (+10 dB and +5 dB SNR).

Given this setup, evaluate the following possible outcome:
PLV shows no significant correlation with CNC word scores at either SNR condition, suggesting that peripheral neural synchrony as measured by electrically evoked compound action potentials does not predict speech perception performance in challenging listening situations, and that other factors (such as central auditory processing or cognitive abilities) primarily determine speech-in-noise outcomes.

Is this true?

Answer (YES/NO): YES